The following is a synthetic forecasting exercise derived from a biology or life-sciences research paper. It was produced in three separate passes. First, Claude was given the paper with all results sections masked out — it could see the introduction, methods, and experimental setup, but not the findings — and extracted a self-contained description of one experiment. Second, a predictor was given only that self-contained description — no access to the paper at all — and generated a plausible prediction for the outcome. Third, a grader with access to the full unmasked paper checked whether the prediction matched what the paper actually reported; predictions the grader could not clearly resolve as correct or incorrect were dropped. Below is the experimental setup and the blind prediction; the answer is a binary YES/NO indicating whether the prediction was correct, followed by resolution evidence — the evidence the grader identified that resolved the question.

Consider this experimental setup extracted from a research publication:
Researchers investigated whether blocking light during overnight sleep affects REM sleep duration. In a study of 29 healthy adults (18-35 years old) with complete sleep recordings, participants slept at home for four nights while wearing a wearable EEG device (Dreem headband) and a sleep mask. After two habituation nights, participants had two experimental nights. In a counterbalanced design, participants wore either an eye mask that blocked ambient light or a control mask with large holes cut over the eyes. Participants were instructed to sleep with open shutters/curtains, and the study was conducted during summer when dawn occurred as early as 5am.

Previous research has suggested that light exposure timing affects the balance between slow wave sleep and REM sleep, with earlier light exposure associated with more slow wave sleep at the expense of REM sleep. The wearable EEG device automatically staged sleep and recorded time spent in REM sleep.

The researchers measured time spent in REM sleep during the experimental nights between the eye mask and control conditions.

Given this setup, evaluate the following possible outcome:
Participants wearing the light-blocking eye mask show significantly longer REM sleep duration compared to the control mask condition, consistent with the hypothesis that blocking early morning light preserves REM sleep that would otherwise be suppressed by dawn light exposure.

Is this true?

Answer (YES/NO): NO